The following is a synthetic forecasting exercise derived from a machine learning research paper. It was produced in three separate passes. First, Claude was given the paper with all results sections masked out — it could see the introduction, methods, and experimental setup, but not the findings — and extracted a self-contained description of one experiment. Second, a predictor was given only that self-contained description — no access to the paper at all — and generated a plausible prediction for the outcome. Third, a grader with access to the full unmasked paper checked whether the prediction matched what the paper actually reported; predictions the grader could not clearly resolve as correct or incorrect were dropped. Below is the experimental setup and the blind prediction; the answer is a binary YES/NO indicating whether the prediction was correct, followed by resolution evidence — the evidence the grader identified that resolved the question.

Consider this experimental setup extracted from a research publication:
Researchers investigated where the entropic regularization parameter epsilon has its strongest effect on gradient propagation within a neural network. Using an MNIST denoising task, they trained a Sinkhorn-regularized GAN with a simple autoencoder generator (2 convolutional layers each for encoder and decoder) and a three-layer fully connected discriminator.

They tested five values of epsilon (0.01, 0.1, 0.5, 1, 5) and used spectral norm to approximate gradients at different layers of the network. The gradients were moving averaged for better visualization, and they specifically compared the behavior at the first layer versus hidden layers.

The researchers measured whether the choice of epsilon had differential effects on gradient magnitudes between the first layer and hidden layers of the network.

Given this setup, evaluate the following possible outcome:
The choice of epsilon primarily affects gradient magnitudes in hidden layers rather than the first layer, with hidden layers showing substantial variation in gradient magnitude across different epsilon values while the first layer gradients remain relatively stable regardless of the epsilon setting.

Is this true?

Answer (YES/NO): YES